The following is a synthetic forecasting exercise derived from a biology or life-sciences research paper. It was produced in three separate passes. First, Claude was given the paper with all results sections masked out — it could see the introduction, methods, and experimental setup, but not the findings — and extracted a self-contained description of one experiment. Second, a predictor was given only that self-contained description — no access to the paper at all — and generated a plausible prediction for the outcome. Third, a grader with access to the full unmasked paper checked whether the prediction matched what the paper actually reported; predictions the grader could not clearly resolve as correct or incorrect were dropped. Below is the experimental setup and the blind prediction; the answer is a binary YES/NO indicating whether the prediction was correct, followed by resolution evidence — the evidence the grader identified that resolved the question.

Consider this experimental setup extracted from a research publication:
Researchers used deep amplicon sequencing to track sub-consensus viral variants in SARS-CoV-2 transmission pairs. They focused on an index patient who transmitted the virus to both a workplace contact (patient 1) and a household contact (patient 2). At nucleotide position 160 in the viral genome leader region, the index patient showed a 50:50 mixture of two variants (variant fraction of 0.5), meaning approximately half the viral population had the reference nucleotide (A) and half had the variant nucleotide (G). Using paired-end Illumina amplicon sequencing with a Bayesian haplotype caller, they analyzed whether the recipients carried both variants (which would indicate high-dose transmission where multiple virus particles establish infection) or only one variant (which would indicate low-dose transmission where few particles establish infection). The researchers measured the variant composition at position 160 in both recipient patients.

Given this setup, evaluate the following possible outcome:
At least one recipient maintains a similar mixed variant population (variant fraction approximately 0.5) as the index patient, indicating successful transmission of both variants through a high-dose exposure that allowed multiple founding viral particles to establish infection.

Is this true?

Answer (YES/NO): NO